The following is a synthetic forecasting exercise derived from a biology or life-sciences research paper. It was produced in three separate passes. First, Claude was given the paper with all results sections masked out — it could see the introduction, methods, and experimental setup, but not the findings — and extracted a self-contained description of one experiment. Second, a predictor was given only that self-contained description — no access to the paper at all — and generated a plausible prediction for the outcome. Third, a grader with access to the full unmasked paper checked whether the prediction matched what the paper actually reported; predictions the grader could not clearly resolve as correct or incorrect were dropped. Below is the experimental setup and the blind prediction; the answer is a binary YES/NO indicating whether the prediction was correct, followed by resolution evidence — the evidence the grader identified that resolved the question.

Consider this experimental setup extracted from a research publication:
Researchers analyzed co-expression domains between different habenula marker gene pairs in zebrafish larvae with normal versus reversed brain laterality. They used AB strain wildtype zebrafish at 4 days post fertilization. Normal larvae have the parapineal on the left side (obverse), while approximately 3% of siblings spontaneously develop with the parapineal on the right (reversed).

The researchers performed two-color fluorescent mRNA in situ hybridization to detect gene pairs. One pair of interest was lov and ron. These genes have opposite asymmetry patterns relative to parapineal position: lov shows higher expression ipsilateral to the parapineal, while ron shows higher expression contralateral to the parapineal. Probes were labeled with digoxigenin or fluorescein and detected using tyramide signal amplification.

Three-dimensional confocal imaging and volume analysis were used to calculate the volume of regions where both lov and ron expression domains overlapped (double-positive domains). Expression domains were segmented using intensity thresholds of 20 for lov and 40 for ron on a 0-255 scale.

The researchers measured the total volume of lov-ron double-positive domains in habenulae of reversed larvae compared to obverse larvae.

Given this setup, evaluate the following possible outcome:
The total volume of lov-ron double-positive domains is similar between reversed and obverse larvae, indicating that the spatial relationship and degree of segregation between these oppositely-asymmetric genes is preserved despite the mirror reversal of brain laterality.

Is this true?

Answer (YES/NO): NO